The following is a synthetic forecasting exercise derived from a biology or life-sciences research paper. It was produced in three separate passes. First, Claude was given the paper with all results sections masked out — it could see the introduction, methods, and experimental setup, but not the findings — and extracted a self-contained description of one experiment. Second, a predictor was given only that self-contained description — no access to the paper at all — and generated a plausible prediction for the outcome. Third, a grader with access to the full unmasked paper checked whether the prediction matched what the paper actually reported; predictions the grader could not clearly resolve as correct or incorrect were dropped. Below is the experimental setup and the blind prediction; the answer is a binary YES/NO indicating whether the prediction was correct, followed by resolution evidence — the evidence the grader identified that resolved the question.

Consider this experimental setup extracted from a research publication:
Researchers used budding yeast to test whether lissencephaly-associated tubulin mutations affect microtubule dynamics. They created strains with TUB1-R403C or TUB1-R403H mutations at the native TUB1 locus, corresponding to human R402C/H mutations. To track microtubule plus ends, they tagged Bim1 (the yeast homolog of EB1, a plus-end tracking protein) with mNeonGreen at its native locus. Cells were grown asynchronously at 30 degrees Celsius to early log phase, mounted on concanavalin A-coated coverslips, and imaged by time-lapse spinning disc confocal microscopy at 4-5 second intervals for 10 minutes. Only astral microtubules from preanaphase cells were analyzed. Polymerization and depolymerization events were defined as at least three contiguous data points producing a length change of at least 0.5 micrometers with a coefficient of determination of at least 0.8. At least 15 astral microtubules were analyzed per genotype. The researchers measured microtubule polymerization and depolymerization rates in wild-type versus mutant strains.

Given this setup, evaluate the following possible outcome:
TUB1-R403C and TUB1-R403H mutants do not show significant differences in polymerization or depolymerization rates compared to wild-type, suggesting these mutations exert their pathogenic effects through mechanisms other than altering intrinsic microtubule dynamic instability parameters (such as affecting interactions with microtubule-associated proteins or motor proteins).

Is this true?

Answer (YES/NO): NO